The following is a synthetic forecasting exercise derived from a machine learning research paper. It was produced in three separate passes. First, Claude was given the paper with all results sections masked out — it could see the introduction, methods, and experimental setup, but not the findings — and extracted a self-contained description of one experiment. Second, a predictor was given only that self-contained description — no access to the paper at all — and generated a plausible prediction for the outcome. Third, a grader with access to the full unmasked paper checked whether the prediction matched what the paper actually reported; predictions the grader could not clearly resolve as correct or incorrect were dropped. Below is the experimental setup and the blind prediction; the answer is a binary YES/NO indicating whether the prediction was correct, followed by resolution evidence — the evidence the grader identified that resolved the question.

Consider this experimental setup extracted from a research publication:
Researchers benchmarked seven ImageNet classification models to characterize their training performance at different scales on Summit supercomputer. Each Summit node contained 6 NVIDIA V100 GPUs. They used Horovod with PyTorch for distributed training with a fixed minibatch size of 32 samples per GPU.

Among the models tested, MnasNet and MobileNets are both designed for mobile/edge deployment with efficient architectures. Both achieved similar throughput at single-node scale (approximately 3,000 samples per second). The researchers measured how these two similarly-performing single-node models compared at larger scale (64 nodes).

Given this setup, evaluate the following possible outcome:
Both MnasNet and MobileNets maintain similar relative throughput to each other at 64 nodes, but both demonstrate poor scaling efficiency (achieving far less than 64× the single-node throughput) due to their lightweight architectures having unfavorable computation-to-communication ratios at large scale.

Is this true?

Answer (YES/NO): NO